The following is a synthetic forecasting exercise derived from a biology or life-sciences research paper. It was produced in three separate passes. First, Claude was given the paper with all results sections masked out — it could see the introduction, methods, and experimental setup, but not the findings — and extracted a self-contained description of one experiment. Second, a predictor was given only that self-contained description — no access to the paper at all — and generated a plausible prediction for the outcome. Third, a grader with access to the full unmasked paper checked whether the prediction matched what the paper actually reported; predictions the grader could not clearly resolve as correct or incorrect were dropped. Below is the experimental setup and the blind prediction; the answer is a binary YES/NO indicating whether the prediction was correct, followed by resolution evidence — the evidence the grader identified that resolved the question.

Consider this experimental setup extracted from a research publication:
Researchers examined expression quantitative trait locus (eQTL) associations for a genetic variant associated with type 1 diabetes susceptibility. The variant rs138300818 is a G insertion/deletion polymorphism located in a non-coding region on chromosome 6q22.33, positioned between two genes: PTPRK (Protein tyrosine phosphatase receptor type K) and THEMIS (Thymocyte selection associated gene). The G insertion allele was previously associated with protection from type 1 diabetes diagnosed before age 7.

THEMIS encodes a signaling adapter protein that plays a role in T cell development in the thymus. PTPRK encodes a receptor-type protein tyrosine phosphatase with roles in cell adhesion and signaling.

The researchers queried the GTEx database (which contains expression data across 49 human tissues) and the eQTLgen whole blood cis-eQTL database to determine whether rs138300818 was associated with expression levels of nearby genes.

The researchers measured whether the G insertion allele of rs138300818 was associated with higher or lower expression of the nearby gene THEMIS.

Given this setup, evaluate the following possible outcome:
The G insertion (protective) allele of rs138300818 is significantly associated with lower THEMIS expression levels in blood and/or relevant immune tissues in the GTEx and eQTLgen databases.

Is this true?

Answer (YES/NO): YES